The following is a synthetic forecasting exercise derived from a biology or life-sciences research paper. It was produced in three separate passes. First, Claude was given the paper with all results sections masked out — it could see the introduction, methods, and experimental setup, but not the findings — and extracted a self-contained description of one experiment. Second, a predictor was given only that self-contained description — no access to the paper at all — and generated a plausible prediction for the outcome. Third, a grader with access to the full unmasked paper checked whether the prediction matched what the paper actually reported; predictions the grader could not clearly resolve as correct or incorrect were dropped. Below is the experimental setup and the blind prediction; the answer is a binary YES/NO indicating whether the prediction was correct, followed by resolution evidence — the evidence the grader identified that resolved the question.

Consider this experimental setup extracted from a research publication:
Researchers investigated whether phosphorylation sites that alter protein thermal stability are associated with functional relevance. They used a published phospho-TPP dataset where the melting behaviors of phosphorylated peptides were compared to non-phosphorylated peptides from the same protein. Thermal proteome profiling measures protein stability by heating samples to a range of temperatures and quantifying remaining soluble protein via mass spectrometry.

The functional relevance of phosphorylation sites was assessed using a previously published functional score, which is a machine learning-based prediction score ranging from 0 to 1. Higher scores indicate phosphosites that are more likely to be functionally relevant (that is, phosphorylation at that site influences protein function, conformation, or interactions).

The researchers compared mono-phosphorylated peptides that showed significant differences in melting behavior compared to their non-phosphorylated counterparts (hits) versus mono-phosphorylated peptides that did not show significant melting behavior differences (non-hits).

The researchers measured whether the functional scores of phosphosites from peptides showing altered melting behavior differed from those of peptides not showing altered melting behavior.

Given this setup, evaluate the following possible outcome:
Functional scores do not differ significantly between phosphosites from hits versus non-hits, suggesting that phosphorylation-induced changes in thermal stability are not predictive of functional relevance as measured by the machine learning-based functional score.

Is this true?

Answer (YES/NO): NO